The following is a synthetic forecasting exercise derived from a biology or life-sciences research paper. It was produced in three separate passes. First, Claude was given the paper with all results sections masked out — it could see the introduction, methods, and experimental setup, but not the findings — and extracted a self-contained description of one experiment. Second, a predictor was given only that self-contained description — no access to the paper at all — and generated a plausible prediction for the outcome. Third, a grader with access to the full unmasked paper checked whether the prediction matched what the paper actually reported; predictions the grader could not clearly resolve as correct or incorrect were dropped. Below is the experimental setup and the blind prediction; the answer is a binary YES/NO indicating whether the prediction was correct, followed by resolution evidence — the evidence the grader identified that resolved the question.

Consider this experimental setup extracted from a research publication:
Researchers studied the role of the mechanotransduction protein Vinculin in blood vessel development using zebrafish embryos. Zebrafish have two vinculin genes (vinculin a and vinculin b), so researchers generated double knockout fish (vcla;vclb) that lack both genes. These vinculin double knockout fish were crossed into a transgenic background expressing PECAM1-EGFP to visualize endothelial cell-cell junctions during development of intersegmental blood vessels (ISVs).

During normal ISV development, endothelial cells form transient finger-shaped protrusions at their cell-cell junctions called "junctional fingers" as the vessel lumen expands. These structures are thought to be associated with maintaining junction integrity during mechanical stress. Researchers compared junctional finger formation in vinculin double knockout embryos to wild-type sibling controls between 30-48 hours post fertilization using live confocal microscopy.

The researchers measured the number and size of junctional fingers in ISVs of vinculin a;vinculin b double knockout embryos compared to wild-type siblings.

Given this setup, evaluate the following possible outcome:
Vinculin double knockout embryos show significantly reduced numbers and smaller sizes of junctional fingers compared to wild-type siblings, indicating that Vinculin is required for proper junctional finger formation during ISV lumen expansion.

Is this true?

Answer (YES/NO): YES